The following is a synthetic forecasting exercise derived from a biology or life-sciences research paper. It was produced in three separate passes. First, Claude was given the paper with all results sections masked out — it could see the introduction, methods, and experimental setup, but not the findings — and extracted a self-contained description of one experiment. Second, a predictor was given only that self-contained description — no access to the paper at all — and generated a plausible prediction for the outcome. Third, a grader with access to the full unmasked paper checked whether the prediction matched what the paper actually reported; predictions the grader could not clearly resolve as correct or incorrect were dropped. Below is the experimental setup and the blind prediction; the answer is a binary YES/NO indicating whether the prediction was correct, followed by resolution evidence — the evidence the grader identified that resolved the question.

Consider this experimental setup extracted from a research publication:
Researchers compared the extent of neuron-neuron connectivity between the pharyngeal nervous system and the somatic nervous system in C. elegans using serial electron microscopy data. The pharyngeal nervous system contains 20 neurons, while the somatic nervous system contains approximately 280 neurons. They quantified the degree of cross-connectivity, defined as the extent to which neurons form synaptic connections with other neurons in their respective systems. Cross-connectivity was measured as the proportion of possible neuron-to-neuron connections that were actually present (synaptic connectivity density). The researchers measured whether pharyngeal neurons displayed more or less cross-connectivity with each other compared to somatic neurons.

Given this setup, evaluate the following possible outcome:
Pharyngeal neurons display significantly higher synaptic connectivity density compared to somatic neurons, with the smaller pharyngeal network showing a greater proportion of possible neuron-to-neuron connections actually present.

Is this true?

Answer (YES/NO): YES